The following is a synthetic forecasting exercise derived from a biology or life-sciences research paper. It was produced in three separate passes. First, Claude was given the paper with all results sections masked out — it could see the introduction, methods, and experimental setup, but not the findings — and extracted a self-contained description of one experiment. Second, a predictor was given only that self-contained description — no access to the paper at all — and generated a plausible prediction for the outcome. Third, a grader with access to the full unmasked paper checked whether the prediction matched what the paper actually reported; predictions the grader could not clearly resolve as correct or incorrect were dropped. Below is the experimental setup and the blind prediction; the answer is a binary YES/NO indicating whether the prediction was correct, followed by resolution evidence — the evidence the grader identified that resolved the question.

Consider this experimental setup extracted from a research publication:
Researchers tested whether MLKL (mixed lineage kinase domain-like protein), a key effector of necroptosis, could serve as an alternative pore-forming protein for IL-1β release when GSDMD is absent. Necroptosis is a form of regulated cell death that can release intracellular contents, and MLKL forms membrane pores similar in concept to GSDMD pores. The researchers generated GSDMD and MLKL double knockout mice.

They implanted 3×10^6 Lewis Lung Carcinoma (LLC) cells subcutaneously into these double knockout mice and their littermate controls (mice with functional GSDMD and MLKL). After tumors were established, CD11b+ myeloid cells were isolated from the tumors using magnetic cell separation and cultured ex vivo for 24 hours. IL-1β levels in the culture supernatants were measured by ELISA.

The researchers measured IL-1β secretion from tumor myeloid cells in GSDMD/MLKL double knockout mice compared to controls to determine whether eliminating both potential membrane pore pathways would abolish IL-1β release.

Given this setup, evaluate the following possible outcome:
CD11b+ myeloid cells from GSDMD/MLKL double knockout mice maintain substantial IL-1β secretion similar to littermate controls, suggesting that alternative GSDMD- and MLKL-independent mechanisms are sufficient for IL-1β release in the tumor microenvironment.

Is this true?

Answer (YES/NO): YES